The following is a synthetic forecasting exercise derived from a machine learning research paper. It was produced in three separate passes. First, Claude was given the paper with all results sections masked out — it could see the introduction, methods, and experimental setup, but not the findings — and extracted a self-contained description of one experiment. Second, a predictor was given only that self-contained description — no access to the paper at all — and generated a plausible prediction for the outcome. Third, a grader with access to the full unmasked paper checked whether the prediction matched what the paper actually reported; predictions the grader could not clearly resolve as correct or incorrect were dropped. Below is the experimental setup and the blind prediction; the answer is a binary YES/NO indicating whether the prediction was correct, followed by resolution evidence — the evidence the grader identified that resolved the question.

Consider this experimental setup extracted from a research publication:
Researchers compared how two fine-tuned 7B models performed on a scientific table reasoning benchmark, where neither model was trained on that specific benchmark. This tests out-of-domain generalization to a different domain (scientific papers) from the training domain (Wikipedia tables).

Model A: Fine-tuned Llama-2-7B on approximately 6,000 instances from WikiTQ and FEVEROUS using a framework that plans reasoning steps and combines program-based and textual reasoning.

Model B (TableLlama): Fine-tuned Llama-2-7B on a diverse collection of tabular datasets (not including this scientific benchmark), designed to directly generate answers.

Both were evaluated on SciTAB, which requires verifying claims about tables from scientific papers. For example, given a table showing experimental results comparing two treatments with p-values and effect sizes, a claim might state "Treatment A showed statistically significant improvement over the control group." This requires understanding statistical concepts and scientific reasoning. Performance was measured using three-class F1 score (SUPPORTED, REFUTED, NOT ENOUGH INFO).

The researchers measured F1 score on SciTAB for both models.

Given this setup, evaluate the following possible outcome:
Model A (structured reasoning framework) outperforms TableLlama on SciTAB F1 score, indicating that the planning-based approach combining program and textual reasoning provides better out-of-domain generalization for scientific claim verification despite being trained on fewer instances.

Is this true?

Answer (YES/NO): YES